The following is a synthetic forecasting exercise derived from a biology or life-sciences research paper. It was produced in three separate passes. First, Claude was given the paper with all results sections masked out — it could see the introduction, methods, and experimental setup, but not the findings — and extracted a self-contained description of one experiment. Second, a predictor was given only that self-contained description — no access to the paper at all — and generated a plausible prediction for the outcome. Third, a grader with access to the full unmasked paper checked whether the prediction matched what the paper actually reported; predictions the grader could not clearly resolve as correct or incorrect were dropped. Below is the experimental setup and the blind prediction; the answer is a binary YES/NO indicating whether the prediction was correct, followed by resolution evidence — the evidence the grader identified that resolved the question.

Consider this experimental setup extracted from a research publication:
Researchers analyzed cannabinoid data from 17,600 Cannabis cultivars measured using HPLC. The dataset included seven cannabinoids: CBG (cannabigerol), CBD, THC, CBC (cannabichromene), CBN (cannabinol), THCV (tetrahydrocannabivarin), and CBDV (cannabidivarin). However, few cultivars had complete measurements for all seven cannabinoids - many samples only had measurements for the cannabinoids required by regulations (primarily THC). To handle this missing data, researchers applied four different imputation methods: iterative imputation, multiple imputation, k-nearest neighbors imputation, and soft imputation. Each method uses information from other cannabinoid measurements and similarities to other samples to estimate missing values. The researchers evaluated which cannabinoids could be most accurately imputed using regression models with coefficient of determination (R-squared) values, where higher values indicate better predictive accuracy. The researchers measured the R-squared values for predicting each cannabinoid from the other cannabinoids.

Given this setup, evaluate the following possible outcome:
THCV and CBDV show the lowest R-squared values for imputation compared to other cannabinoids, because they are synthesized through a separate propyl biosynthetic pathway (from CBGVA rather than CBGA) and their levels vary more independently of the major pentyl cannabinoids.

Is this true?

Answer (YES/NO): NO